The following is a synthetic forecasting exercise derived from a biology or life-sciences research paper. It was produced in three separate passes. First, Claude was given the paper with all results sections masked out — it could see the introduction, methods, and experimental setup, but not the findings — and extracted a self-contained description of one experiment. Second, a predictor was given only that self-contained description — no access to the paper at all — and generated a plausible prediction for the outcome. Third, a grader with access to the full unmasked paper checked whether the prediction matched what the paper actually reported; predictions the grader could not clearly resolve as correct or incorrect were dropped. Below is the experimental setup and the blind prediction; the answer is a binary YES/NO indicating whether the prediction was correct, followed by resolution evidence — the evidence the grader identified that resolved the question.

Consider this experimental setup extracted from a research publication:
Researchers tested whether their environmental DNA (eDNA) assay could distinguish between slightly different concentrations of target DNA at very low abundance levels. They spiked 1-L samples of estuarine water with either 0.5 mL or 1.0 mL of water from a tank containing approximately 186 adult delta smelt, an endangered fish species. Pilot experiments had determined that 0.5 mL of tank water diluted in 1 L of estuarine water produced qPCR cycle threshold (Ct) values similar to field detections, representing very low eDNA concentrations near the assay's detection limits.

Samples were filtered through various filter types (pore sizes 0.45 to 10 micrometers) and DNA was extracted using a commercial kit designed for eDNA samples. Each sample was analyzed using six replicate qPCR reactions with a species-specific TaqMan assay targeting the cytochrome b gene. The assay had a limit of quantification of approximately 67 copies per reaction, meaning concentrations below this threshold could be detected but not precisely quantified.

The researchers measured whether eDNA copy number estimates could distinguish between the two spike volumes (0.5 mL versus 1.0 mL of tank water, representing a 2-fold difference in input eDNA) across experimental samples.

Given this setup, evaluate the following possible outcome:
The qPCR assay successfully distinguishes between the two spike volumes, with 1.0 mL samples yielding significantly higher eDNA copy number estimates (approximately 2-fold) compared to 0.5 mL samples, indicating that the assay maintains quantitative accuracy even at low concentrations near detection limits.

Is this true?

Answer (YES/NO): NO